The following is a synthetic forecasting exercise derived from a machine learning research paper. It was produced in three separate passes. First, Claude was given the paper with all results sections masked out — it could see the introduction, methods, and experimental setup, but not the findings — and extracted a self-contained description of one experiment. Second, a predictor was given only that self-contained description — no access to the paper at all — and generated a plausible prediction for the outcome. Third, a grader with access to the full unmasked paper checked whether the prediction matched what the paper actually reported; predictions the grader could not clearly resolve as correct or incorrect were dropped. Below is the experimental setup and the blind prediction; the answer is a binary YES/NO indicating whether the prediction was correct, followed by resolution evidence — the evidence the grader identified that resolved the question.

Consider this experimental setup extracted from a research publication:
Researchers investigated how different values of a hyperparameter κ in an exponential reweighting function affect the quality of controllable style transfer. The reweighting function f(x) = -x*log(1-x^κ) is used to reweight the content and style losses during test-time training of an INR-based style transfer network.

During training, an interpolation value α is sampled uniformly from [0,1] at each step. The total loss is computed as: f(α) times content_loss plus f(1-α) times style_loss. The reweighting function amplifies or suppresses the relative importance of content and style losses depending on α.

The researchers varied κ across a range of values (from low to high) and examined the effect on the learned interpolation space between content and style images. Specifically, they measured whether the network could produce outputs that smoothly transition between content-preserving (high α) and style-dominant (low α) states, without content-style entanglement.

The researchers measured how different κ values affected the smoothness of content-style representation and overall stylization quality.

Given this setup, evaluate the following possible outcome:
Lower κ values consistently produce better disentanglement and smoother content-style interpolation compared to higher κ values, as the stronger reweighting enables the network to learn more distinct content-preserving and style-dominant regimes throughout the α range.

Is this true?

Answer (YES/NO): NO